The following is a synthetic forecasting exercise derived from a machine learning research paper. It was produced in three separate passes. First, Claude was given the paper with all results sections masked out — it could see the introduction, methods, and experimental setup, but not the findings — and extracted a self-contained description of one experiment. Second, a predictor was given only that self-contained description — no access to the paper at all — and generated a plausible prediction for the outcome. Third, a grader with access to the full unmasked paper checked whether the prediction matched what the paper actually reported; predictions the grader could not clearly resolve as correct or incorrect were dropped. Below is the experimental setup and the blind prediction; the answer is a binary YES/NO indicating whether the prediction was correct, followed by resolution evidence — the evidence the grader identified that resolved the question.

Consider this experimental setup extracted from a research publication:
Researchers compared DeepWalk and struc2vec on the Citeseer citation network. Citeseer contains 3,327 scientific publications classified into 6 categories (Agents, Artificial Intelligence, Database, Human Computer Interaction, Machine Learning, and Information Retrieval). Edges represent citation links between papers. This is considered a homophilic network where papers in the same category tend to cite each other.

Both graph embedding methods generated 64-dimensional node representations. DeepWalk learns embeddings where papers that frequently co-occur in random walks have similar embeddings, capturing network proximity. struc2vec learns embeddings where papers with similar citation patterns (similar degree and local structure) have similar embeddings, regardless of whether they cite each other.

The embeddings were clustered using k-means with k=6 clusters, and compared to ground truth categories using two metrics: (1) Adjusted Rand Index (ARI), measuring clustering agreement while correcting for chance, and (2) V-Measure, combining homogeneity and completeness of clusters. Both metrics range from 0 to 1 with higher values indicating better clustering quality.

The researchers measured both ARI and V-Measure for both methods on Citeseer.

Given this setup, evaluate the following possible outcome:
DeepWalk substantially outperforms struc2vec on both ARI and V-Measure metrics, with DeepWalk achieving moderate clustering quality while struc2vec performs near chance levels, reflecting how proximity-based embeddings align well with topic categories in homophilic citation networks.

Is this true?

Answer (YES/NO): NO